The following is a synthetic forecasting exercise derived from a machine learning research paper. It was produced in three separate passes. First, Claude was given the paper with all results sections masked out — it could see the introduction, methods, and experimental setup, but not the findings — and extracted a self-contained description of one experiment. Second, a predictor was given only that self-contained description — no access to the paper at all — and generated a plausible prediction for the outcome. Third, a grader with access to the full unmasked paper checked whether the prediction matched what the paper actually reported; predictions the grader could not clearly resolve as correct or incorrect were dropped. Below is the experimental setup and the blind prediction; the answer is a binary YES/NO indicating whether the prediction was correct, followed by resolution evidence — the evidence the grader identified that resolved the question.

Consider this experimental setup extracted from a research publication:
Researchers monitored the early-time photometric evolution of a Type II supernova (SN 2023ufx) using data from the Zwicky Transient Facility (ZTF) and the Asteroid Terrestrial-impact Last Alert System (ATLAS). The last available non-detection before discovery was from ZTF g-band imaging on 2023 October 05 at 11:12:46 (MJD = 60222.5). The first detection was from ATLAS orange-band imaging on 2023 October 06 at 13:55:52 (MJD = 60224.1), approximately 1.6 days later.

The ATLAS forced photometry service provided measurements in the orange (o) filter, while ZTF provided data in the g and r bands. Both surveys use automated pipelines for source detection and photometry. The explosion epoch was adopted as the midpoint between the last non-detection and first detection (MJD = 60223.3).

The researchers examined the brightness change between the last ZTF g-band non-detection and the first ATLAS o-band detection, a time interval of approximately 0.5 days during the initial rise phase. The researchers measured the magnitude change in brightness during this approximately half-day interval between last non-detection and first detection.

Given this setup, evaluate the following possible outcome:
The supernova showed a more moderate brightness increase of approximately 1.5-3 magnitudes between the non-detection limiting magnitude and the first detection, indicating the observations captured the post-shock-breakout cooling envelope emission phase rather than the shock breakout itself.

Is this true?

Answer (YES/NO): YES